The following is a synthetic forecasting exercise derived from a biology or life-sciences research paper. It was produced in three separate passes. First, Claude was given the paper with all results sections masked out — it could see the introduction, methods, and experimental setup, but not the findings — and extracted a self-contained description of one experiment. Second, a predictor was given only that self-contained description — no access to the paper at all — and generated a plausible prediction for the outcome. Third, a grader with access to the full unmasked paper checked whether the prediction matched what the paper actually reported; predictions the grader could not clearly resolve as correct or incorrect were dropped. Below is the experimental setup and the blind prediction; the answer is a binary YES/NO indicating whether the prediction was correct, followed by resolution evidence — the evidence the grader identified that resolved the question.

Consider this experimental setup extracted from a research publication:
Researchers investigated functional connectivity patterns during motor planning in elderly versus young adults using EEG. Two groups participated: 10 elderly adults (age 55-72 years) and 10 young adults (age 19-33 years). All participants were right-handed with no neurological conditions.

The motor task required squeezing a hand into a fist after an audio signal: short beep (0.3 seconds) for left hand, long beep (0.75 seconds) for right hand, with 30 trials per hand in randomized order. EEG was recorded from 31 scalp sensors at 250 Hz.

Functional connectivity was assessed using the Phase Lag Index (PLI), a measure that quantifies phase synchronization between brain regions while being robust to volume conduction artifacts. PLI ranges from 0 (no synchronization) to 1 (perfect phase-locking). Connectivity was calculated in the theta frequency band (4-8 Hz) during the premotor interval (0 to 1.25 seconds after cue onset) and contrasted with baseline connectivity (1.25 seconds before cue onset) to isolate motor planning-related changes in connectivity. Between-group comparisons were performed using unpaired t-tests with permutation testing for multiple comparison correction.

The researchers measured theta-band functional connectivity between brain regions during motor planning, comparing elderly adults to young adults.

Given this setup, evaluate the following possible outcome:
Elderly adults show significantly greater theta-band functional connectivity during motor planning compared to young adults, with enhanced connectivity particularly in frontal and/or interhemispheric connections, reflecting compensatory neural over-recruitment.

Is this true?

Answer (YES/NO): NO